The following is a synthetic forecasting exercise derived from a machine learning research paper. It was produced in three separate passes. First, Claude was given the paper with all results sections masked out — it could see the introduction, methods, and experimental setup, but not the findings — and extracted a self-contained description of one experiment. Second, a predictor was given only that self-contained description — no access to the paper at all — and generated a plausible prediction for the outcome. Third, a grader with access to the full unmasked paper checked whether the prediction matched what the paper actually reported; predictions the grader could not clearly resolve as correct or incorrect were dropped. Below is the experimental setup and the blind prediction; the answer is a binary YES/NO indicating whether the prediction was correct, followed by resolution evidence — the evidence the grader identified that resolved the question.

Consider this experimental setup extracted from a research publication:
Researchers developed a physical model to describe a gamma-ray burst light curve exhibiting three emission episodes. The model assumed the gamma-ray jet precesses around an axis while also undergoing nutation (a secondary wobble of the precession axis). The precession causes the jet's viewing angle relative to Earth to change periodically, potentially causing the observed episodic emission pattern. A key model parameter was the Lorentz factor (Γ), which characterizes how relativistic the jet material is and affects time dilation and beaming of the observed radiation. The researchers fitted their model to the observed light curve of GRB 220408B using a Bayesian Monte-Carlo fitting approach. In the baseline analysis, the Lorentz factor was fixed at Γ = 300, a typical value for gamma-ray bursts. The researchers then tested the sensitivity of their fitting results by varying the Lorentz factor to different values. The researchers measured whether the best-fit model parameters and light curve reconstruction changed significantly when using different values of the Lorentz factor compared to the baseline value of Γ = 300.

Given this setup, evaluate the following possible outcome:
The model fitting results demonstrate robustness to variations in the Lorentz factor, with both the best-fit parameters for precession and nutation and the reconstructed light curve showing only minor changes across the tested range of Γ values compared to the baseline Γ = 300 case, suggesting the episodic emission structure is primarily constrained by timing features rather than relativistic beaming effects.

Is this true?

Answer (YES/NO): YES